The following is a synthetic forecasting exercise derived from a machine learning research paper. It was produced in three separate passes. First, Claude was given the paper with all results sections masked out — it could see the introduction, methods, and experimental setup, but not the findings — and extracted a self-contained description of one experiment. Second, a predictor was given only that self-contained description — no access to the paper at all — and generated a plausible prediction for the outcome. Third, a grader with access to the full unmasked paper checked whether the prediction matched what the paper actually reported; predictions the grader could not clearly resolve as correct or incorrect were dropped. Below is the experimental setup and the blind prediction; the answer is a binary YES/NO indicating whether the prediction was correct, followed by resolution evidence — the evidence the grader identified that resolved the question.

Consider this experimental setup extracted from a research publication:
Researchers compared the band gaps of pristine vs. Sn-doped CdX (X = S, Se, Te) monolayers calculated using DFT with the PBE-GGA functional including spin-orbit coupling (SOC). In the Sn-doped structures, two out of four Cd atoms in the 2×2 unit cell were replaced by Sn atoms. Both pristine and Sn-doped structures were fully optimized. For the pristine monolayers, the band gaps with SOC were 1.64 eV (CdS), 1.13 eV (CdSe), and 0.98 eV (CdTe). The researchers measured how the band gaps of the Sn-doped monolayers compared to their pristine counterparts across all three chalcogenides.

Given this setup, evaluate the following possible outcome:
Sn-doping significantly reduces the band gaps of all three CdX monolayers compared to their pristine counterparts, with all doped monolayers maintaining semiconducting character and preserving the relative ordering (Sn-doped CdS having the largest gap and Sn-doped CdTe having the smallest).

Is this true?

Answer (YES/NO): NO